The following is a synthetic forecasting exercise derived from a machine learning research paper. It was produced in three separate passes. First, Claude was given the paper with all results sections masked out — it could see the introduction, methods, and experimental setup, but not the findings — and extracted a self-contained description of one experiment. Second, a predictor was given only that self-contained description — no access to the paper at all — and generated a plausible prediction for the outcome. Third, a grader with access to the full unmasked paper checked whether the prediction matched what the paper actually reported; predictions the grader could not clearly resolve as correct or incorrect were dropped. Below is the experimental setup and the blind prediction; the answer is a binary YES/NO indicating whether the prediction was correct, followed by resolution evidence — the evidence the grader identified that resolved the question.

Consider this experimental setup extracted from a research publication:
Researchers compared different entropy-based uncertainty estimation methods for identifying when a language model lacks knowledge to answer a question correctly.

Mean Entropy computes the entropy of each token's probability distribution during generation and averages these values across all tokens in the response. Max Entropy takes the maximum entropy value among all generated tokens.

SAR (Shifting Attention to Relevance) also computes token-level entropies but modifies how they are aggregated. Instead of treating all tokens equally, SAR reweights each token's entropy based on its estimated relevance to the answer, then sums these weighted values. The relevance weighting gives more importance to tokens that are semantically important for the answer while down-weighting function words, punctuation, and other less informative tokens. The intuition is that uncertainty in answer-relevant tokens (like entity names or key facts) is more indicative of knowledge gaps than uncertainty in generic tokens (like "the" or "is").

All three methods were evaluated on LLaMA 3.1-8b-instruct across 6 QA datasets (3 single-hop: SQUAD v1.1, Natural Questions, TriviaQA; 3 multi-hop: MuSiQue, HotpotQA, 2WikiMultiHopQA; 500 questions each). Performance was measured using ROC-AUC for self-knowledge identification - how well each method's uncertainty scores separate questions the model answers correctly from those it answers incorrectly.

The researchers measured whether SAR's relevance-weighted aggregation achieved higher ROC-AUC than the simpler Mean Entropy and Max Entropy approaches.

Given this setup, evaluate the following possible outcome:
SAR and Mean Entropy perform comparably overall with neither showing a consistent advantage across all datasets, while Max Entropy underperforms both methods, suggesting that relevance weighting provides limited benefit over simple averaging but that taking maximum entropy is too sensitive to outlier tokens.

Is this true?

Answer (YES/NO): YES